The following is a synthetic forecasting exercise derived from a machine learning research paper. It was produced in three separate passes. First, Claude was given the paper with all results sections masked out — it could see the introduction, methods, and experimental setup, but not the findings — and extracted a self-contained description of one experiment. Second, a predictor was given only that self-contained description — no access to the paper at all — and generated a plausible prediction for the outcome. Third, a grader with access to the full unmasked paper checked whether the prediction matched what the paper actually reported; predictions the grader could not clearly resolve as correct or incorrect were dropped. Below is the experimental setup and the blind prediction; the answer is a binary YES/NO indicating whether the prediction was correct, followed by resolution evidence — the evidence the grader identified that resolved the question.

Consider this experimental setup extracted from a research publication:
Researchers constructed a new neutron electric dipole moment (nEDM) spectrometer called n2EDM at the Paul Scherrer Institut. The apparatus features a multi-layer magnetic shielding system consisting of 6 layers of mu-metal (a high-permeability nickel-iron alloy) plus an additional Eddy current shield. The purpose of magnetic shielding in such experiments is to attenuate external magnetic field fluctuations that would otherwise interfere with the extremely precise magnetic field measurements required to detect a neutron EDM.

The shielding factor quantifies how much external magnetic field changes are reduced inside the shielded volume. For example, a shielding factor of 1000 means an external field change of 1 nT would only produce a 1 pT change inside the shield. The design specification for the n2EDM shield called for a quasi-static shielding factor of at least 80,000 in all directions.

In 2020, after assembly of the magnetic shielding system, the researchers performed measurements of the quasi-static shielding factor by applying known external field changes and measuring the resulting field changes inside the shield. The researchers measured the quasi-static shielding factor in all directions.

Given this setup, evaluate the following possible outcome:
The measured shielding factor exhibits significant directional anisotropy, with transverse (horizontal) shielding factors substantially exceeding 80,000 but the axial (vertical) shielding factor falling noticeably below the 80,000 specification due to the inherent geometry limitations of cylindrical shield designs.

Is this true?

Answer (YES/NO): NO